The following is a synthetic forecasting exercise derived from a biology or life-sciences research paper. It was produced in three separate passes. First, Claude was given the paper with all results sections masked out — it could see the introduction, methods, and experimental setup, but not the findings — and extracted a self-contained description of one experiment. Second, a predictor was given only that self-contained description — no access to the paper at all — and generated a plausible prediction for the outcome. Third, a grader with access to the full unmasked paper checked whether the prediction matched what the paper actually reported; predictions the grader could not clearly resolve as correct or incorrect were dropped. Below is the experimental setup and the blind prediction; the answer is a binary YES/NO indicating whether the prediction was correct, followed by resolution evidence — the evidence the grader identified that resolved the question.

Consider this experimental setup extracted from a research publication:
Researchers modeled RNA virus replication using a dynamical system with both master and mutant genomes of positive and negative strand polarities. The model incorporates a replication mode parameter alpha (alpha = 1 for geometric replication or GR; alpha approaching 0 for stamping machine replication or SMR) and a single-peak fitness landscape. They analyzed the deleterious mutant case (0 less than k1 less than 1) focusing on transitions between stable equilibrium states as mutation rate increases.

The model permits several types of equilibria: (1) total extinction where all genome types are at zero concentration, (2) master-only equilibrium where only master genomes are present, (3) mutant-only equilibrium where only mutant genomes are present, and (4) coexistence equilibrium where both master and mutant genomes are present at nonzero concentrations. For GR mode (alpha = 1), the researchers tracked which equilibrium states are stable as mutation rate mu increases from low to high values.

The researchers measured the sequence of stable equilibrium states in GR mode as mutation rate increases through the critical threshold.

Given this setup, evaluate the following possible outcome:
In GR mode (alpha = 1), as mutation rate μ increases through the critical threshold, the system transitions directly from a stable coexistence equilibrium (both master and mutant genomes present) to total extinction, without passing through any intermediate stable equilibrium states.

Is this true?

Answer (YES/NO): NO